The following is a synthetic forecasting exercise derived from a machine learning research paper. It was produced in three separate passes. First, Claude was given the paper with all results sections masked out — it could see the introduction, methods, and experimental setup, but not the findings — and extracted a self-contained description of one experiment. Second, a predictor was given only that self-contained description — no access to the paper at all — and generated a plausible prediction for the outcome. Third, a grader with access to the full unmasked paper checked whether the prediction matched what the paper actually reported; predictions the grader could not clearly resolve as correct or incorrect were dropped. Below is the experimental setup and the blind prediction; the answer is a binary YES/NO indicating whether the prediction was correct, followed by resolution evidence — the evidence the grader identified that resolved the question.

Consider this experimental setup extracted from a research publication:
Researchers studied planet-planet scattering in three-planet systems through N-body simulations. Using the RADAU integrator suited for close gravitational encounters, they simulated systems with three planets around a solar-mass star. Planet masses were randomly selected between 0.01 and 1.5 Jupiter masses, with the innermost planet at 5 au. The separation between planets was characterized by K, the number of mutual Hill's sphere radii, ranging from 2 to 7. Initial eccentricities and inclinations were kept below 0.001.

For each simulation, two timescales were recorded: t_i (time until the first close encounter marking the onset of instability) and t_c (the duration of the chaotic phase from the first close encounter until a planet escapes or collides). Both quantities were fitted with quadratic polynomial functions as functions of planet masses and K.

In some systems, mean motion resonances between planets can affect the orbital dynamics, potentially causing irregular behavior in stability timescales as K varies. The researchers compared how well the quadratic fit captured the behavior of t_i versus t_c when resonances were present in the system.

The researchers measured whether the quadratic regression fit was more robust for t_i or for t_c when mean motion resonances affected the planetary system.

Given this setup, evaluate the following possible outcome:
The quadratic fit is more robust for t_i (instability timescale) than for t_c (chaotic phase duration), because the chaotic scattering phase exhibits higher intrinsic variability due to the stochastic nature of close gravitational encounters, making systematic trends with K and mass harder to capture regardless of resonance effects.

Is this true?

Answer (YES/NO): NO